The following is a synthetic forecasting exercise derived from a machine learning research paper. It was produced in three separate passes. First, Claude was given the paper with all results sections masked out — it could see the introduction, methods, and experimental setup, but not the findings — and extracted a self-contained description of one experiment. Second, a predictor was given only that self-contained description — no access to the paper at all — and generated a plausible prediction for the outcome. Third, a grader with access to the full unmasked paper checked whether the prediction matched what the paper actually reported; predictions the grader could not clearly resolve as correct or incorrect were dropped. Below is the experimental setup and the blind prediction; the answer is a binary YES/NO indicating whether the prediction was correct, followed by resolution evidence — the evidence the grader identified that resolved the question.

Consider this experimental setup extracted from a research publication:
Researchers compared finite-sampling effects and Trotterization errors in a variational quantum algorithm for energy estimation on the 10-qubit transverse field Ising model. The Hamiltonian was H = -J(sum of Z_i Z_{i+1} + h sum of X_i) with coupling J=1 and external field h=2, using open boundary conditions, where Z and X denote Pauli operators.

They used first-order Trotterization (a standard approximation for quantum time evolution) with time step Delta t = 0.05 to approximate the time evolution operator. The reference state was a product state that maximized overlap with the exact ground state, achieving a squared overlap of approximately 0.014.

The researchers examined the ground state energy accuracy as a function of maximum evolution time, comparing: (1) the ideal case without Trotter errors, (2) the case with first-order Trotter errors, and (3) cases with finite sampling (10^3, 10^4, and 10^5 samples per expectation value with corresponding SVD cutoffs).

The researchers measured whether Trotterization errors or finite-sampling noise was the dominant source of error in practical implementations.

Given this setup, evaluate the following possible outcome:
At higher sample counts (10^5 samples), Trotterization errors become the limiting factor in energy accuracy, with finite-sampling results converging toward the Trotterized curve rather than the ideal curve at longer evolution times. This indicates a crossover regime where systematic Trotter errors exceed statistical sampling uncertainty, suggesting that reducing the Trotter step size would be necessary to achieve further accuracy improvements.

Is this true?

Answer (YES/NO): NO